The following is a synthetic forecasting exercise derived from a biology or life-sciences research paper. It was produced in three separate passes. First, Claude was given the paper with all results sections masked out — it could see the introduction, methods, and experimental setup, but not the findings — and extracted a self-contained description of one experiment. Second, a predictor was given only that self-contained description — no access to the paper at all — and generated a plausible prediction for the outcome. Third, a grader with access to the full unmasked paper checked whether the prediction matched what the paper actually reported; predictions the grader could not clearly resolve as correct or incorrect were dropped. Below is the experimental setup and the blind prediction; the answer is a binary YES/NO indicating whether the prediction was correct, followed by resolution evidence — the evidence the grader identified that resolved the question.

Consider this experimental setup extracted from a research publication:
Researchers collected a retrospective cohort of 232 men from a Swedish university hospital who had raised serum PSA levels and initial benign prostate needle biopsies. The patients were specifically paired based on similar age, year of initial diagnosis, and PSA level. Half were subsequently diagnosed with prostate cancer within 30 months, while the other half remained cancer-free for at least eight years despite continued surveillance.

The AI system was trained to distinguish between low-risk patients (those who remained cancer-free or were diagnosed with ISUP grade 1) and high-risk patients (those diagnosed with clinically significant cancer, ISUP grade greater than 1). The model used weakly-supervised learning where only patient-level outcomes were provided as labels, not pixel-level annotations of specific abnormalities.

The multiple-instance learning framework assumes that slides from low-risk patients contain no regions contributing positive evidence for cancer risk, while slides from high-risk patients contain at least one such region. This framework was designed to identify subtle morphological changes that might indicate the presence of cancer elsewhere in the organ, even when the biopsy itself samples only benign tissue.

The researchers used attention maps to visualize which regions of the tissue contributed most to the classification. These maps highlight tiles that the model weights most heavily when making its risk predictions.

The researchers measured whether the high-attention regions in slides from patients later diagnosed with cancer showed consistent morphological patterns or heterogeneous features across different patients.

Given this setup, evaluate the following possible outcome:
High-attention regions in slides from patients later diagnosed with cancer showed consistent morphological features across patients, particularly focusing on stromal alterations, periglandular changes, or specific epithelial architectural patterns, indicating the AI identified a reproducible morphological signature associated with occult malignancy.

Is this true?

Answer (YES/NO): YES